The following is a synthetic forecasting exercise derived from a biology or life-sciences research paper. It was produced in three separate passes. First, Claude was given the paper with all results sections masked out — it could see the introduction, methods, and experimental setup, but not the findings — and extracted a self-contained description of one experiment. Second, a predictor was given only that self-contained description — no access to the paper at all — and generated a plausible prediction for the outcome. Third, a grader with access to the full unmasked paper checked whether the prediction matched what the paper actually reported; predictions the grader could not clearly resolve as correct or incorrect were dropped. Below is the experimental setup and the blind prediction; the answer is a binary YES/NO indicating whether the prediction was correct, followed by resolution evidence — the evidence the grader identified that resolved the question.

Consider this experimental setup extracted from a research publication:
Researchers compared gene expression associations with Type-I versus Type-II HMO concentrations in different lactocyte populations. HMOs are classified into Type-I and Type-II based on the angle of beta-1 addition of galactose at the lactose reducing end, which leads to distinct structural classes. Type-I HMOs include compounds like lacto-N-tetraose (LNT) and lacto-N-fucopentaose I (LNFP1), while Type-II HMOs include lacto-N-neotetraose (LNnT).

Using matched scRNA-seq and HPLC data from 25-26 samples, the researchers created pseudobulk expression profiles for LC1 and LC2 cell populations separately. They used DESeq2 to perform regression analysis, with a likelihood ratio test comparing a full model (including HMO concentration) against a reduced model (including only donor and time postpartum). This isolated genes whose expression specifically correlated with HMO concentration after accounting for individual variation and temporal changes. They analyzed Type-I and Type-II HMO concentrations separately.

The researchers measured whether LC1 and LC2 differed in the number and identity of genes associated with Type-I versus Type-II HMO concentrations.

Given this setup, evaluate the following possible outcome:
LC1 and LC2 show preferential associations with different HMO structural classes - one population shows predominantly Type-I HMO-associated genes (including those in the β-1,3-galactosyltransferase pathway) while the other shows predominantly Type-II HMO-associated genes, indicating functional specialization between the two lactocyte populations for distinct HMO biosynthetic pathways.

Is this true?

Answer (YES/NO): NO